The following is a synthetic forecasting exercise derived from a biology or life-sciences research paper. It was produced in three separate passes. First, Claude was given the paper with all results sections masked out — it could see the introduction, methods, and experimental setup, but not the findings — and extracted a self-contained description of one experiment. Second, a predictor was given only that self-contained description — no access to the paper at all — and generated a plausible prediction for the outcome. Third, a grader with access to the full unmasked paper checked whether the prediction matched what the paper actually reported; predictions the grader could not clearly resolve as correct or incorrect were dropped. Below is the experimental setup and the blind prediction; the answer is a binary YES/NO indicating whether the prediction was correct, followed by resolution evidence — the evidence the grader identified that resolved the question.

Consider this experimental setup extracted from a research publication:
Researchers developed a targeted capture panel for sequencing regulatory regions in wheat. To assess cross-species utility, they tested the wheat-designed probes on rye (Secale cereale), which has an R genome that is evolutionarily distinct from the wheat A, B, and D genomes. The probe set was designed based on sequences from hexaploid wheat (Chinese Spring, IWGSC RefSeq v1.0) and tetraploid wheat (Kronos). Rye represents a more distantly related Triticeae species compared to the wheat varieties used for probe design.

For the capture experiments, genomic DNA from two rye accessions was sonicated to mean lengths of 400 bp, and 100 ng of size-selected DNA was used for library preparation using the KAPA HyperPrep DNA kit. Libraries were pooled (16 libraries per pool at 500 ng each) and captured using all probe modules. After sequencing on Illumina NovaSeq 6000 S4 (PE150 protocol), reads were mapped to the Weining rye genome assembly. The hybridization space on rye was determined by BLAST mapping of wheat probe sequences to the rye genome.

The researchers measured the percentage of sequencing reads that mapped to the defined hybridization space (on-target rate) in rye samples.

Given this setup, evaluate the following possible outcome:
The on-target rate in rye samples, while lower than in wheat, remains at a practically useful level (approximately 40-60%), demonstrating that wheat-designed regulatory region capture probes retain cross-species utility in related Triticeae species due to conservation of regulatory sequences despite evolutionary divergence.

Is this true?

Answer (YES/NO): NO